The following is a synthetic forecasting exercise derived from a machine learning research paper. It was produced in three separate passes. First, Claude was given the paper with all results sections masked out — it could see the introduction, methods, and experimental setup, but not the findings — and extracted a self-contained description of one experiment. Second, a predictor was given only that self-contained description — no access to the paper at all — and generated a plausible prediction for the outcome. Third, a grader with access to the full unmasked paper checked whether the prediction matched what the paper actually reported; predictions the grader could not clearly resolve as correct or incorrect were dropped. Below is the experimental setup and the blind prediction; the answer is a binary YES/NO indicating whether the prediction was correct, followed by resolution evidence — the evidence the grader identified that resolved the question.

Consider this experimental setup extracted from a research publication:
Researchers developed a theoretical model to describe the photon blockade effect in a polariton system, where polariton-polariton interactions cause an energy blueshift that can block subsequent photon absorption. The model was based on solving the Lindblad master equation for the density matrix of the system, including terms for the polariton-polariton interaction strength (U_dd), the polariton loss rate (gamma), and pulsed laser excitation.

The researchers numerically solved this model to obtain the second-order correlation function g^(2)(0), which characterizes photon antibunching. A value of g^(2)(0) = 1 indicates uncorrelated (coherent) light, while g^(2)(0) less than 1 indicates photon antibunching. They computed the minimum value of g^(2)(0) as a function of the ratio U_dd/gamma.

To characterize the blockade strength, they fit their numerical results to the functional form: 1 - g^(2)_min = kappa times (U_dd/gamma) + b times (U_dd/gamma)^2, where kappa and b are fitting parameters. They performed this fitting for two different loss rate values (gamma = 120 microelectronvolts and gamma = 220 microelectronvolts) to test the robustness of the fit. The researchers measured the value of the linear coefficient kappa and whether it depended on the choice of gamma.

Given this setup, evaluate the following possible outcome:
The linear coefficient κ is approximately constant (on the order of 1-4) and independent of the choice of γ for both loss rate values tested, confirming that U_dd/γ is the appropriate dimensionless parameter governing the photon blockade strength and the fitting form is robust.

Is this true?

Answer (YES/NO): NO